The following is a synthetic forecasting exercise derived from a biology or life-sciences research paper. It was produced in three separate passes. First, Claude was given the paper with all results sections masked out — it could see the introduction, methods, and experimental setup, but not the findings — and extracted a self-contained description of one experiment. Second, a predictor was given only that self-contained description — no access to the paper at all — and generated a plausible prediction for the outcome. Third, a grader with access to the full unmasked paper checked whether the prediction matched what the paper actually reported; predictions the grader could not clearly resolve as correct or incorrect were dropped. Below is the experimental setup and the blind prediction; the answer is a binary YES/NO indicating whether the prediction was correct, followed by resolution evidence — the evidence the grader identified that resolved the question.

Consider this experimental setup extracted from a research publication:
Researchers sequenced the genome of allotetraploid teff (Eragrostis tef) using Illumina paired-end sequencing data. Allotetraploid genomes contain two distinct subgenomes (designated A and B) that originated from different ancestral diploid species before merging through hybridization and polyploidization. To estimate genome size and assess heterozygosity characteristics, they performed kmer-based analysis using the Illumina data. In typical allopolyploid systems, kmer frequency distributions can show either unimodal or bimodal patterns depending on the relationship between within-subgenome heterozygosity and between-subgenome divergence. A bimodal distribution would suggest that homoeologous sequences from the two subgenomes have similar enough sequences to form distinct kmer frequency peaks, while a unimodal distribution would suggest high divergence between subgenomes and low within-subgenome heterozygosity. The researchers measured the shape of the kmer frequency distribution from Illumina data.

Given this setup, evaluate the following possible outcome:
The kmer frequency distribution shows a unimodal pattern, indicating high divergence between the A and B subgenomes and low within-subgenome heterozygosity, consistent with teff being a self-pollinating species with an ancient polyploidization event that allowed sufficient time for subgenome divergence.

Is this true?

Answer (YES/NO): YES